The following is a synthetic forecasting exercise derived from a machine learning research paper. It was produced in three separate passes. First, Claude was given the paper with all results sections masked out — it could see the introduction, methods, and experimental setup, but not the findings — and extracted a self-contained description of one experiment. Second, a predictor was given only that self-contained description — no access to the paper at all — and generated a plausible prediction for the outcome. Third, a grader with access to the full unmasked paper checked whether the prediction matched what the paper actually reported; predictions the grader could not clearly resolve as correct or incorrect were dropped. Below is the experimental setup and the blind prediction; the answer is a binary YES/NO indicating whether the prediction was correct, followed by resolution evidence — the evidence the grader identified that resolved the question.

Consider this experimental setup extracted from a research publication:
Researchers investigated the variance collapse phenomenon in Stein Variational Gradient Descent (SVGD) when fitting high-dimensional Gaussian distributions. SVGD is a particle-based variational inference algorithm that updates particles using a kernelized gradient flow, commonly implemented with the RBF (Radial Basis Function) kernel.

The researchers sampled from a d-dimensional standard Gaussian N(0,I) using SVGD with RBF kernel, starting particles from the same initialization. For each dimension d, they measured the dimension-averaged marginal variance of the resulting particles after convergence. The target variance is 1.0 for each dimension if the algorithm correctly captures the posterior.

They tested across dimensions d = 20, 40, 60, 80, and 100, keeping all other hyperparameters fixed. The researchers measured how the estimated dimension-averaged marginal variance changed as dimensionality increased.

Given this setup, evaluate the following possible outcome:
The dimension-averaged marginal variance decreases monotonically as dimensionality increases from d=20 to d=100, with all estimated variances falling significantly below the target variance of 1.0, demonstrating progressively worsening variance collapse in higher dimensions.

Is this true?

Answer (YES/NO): YES